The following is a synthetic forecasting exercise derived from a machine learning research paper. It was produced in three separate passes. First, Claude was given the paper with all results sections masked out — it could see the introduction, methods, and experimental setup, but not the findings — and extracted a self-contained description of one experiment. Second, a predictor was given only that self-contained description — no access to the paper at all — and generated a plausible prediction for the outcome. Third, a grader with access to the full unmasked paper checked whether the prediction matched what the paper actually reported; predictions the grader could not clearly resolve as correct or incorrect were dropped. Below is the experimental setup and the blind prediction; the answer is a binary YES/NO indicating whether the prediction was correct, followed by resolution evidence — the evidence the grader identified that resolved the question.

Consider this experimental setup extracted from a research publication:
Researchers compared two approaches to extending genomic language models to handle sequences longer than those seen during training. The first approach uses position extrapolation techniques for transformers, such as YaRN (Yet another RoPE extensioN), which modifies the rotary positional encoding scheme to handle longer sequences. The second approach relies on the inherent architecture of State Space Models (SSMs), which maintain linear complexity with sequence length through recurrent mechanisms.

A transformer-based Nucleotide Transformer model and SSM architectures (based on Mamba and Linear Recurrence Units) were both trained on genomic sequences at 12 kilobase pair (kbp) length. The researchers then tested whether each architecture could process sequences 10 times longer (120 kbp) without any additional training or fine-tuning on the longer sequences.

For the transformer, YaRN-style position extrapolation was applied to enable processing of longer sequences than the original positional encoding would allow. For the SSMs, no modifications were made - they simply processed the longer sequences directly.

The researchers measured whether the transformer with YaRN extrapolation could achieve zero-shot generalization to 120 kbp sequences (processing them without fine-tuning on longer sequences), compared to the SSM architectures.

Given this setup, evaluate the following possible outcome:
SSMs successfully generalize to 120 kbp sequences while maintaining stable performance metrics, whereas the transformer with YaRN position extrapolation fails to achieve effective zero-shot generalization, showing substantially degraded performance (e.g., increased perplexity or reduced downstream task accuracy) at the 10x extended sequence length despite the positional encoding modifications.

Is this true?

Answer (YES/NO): YES